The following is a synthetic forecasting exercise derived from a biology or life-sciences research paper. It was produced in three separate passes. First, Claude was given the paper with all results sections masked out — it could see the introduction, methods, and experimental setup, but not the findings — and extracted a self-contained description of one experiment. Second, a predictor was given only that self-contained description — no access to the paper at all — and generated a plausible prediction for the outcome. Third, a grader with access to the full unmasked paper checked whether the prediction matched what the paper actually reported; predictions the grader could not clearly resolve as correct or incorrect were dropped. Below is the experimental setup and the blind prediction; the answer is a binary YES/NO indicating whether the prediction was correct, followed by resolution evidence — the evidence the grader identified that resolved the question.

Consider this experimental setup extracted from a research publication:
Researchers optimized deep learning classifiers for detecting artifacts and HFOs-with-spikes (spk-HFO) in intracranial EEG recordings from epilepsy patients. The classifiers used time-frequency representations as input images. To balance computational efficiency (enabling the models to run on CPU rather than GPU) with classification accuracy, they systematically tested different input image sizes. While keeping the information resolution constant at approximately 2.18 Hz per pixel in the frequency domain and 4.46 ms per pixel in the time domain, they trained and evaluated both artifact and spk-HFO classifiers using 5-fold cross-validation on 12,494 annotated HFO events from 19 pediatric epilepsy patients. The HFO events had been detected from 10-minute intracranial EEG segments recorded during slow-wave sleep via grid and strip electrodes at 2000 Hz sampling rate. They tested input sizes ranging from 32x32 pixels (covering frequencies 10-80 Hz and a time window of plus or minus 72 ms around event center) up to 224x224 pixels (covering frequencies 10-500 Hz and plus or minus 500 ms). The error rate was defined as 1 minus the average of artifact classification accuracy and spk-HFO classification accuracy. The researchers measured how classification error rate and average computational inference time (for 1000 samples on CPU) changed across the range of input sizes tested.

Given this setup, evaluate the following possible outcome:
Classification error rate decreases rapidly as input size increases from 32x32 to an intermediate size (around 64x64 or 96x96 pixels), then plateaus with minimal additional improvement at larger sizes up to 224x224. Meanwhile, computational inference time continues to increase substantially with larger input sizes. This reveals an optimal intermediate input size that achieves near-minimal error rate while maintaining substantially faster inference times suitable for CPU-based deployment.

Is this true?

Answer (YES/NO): NO